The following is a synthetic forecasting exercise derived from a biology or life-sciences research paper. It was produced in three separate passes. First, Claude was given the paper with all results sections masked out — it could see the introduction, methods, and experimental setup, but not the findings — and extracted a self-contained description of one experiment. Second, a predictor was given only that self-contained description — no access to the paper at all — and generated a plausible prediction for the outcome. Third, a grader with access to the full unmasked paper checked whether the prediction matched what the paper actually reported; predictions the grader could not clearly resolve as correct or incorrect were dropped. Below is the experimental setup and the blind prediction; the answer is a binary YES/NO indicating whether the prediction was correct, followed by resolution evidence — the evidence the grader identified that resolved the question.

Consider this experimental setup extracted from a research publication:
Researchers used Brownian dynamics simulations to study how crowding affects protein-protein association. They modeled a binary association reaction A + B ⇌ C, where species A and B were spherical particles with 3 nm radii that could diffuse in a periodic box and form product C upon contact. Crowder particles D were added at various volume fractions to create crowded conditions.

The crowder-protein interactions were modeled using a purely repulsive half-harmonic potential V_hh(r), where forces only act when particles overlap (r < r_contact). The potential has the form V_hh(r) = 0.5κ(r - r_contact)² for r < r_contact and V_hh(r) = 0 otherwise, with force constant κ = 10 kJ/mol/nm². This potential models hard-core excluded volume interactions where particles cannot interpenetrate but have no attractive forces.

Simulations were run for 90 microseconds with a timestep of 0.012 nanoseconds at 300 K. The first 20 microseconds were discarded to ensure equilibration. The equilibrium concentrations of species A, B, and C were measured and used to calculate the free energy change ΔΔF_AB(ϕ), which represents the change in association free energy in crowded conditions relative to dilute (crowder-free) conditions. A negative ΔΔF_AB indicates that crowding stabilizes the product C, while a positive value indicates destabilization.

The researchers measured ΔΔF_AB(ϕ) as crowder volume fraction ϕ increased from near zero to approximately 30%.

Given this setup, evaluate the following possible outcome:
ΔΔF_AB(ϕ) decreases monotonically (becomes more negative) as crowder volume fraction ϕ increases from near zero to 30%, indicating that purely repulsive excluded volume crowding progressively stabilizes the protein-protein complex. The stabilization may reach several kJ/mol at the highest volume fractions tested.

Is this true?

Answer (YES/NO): YES